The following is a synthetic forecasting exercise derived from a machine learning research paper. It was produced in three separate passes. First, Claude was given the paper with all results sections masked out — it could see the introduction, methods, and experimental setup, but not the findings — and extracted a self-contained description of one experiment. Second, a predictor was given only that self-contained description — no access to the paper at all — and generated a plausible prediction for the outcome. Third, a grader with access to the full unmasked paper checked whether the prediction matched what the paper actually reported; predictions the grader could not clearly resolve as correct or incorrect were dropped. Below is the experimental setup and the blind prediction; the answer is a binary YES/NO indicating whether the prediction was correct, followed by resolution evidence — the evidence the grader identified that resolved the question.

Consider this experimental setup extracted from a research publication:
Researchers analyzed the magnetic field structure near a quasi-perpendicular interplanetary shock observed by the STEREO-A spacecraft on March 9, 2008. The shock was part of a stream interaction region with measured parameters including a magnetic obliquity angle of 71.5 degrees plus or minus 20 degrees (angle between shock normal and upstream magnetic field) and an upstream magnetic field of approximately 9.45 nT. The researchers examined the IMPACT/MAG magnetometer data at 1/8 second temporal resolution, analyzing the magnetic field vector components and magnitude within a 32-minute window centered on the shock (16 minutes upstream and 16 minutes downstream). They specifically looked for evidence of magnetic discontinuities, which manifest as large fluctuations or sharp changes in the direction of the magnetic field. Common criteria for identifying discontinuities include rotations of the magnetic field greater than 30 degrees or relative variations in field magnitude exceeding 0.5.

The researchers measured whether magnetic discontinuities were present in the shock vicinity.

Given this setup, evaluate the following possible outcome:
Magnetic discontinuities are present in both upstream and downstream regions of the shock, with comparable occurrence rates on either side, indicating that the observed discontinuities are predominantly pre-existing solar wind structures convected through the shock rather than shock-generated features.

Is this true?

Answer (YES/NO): NO